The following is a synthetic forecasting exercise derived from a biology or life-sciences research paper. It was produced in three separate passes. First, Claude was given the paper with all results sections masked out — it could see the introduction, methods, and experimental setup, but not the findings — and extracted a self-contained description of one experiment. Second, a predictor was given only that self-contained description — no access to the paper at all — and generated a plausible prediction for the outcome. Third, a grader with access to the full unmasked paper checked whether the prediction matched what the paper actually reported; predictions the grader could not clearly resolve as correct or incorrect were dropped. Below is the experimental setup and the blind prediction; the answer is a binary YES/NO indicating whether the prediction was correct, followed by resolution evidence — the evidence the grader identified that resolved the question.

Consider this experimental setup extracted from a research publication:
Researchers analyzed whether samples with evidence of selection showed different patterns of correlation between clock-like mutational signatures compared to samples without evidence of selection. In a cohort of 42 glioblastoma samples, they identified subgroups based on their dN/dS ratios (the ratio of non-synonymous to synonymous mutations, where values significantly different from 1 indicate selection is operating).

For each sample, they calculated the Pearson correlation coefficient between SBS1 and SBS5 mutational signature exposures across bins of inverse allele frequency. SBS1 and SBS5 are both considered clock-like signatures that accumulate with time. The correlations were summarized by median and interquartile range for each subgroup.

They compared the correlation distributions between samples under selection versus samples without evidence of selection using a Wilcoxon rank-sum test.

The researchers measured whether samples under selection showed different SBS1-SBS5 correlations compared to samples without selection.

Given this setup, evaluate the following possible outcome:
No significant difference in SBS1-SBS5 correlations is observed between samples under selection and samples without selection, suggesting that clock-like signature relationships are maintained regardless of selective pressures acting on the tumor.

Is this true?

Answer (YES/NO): NO